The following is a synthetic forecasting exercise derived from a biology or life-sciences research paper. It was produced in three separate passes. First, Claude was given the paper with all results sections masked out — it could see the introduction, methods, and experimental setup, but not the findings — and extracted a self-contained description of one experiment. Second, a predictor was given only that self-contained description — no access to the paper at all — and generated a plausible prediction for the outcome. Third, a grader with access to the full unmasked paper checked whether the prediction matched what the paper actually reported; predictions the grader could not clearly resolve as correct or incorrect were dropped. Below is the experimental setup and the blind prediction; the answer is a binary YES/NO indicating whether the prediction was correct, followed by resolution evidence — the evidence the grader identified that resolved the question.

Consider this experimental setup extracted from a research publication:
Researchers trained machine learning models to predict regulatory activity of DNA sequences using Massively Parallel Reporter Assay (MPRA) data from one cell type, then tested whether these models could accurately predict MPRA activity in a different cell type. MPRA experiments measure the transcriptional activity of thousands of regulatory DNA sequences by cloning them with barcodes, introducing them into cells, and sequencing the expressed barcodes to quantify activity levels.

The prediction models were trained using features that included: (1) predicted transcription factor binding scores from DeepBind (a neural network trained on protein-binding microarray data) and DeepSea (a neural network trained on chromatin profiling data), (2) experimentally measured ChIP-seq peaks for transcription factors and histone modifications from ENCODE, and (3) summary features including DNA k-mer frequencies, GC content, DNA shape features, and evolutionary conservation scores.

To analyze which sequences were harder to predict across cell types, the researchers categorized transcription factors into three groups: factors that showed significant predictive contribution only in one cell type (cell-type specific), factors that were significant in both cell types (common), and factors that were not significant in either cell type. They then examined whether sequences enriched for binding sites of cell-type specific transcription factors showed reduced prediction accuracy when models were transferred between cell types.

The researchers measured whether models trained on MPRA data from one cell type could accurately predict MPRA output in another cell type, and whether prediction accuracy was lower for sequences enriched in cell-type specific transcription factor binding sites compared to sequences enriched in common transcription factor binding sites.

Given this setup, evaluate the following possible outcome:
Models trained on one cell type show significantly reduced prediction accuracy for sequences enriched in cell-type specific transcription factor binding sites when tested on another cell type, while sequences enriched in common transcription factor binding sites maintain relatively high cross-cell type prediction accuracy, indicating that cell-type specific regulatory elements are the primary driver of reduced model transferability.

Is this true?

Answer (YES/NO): NO